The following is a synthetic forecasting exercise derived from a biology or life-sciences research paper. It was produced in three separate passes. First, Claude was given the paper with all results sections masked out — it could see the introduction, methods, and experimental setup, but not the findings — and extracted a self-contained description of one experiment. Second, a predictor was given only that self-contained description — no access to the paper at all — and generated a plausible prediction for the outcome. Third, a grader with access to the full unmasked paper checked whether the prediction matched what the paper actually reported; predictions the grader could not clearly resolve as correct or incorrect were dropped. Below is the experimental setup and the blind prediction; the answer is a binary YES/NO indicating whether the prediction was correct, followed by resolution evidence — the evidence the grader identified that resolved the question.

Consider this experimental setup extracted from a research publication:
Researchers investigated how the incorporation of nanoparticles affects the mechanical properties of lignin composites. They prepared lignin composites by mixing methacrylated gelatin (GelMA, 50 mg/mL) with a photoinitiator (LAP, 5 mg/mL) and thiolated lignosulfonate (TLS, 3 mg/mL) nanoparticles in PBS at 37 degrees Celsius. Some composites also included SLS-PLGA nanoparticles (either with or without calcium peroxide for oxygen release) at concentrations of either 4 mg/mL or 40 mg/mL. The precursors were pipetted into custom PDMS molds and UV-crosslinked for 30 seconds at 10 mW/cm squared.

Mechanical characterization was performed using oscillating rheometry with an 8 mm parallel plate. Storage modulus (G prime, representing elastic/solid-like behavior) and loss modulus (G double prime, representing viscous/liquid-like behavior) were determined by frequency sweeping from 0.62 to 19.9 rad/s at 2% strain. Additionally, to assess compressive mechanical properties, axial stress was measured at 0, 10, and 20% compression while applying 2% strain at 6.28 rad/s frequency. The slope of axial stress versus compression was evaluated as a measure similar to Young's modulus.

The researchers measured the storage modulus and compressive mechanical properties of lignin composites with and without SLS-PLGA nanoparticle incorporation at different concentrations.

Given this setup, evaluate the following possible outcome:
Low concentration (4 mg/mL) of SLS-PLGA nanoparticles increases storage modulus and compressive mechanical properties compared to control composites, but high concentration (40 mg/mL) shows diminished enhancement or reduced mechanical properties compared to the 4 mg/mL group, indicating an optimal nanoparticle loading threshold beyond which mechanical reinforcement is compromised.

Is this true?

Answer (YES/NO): NO